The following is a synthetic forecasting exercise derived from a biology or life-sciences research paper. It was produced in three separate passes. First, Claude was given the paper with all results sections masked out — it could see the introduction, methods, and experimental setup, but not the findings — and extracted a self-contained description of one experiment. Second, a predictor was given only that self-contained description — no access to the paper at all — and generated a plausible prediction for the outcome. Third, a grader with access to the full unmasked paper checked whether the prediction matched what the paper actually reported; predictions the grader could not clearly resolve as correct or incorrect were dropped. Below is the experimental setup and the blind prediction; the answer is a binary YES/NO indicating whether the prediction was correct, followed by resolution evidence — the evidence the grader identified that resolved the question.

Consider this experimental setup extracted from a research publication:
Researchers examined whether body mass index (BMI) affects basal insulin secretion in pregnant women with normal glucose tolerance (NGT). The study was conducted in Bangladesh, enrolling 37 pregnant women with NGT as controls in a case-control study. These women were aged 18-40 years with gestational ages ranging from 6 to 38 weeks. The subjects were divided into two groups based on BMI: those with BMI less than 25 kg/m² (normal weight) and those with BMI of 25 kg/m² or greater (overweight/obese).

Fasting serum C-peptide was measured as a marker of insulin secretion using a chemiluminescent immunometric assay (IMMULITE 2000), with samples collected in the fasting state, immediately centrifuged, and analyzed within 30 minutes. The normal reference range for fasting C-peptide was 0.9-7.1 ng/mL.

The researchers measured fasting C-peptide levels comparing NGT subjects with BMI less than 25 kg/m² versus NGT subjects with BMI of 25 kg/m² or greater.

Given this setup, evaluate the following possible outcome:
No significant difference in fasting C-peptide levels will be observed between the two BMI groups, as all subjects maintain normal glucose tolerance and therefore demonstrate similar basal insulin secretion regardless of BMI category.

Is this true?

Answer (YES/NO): YES